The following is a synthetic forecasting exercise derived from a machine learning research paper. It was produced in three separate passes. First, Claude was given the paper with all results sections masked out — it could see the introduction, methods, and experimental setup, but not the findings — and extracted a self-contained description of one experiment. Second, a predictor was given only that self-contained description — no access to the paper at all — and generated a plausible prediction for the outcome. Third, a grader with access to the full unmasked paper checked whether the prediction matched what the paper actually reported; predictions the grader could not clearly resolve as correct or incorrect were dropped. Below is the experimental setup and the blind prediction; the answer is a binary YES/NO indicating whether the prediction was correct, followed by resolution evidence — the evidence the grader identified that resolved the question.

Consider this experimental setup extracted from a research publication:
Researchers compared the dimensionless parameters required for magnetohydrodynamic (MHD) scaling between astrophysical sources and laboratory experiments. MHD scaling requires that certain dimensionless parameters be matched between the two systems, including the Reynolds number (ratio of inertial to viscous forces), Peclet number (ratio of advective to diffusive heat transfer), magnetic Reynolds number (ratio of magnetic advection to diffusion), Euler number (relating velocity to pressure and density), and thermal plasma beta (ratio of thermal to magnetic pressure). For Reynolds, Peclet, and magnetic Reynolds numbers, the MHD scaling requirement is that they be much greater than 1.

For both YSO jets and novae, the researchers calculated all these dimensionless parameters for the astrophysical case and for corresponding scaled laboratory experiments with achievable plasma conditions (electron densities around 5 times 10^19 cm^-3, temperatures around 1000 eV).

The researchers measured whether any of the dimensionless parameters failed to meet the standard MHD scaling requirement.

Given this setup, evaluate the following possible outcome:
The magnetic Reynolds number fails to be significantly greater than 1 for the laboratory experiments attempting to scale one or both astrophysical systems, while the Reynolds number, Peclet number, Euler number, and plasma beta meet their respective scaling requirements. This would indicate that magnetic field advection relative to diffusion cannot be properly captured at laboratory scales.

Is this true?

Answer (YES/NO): NO